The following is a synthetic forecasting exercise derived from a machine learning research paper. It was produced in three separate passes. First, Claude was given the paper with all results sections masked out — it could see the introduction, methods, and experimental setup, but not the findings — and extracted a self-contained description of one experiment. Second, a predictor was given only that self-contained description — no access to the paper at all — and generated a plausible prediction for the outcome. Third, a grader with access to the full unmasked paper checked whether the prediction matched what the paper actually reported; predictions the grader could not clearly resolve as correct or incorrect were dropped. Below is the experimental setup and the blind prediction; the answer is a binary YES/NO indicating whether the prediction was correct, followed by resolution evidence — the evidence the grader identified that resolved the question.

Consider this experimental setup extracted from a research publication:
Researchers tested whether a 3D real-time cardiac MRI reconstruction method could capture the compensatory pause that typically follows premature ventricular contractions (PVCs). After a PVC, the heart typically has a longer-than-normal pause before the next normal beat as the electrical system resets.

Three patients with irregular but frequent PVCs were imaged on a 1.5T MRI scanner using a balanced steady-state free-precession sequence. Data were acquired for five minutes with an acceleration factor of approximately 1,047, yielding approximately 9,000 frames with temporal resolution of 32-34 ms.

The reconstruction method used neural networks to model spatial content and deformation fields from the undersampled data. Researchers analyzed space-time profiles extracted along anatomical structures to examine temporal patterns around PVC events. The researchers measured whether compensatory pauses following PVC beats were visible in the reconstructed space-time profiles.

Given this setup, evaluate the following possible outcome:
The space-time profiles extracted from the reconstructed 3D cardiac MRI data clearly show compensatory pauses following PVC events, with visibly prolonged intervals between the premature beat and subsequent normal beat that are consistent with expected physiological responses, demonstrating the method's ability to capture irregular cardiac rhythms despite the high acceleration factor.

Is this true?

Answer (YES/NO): YES